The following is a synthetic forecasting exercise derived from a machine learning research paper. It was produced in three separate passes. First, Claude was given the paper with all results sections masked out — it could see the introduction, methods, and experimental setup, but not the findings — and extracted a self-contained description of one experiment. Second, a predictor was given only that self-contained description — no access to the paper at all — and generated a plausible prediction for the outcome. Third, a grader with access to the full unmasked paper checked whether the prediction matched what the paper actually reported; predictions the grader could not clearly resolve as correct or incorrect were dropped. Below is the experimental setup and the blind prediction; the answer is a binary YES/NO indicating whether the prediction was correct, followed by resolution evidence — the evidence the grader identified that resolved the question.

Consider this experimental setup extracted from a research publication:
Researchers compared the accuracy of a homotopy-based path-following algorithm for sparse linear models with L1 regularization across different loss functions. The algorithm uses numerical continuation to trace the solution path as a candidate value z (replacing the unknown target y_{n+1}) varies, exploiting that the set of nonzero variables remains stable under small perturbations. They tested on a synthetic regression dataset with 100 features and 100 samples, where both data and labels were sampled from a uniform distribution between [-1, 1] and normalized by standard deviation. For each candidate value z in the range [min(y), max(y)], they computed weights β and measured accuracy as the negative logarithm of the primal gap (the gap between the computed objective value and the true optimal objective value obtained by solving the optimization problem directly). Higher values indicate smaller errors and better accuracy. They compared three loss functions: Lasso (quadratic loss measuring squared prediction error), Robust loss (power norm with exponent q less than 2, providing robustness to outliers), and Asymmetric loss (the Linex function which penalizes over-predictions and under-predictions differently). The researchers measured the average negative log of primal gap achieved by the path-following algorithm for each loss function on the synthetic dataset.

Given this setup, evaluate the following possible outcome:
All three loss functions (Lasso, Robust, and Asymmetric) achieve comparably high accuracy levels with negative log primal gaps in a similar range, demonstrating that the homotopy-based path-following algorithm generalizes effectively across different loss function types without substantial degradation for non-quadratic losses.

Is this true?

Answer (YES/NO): NO